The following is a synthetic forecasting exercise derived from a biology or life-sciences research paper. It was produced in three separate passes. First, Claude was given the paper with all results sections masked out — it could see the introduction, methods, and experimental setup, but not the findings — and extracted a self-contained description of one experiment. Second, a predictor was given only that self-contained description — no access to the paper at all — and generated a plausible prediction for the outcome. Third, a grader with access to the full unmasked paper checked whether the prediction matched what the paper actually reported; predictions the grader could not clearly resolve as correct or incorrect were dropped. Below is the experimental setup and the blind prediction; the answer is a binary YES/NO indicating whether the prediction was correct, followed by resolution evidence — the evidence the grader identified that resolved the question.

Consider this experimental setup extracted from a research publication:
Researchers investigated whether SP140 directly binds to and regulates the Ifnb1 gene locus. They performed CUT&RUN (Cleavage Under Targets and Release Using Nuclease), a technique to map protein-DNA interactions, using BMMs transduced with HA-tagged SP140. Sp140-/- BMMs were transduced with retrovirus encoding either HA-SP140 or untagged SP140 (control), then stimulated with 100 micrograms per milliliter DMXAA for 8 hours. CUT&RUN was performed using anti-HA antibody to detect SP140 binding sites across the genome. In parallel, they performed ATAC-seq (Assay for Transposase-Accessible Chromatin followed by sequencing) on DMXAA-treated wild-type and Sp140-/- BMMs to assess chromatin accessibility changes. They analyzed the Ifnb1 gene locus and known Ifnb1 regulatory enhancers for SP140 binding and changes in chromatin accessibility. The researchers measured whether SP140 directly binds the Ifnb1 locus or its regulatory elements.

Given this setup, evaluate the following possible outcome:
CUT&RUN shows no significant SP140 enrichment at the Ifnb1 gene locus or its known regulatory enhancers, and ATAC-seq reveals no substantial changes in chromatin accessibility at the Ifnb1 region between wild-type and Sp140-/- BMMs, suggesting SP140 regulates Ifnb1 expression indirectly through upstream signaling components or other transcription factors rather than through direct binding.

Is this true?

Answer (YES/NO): YES